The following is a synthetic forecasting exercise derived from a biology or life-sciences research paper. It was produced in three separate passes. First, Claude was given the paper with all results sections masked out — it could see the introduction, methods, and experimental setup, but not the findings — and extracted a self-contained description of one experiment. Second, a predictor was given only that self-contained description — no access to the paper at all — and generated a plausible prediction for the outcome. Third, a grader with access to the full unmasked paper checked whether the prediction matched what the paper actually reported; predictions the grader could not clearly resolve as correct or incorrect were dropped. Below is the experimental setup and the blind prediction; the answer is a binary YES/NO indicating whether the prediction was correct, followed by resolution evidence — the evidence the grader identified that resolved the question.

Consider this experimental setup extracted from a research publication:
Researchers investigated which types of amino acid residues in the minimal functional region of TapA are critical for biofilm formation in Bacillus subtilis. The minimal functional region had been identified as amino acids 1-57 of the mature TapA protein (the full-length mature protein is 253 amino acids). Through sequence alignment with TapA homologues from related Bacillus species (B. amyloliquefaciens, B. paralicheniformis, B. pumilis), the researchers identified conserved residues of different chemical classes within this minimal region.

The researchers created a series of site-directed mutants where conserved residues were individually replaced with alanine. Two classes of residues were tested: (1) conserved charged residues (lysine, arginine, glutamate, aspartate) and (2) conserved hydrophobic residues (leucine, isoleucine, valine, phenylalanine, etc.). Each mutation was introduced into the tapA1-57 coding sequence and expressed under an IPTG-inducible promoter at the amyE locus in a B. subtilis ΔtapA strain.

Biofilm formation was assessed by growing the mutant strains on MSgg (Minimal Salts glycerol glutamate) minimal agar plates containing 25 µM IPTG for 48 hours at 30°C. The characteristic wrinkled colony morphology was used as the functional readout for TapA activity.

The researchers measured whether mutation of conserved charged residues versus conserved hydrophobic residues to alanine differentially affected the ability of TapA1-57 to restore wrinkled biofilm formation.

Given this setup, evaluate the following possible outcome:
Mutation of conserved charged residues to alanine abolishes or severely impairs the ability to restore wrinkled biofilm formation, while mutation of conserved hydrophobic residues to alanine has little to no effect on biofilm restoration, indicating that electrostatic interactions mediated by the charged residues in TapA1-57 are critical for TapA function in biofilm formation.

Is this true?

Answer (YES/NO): NO